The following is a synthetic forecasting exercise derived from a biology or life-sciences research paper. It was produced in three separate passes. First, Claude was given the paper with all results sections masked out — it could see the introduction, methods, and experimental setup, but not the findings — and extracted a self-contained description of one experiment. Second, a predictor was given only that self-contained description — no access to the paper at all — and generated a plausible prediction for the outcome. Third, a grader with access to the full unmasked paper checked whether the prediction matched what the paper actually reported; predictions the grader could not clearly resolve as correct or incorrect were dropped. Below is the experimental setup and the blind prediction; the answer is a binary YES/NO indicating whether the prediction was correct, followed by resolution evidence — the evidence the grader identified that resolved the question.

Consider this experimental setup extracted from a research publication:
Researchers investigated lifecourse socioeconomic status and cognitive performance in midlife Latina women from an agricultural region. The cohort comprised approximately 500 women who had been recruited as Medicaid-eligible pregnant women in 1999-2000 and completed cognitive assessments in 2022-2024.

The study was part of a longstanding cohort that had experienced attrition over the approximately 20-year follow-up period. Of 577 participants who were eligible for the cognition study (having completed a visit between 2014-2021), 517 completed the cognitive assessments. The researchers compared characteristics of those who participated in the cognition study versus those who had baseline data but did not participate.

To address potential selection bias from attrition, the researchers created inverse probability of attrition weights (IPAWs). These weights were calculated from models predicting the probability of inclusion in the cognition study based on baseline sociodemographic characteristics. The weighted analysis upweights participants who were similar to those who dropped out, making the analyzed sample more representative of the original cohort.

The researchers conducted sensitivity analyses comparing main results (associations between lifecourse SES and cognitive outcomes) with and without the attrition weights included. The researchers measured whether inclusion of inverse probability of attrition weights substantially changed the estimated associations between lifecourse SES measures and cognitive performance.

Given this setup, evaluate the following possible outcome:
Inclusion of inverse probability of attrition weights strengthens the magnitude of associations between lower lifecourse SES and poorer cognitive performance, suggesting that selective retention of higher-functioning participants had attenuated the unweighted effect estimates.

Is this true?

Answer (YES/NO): NO